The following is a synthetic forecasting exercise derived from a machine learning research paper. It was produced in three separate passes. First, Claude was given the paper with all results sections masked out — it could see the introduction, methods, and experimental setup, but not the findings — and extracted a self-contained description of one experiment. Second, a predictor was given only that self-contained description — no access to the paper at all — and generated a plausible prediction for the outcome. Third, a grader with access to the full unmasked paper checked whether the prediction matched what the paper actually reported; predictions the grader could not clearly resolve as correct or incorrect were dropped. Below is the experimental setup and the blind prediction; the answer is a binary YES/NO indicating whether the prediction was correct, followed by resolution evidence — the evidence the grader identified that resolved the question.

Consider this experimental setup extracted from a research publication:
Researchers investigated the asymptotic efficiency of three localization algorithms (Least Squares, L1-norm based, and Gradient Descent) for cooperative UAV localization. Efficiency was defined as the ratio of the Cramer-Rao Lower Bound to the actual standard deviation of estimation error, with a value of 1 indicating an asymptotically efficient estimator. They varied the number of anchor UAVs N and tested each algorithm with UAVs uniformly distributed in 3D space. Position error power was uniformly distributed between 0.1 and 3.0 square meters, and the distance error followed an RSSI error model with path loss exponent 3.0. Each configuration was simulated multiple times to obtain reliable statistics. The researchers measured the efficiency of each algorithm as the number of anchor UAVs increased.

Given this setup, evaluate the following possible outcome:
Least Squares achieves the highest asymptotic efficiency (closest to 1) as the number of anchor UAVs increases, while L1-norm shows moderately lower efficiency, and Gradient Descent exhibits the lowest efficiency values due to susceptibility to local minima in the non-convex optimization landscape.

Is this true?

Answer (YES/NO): NO